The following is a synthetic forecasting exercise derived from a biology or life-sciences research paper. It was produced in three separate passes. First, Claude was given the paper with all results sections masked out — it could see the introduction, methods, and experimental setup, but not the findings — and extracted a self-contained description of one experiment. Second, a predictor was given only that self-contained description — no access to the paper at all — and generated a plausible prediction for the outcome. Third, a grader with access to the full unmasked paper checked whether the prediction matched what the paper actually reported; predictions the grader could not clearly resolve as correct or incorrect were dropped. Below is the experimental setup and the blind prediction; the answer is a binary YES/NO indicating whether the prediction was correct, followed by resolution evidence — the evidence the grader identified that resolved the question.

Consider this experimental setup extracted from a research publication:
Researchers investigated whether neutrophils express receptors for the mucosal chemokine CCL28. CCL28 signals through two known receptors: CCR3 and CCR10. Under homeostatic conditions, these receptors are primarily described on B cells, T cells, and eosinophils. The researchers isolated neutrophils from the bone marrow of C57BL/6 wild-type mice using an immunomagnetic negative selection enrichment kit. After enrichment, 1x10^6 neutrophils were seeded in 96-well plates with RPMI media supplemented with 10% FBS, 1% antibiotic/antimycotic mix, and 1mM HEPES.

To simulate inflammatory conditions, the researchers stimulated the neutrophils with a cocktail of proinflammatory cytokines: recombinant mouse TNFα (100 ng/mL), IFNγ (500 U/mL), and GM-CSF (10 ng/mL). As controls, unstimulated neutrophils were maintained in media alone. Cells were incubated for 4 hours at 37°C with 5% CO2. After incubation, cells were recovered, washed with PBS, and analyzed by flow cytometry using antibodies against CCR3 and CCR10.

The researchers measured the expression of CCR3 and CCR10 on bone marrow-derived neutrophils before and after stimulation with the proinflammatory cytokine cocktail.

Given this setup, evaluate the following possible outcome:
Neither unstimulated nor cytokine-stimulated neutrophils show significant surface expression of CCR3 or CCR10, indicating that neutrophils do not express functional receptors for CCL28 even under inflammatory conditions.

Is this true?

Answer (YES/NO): NO